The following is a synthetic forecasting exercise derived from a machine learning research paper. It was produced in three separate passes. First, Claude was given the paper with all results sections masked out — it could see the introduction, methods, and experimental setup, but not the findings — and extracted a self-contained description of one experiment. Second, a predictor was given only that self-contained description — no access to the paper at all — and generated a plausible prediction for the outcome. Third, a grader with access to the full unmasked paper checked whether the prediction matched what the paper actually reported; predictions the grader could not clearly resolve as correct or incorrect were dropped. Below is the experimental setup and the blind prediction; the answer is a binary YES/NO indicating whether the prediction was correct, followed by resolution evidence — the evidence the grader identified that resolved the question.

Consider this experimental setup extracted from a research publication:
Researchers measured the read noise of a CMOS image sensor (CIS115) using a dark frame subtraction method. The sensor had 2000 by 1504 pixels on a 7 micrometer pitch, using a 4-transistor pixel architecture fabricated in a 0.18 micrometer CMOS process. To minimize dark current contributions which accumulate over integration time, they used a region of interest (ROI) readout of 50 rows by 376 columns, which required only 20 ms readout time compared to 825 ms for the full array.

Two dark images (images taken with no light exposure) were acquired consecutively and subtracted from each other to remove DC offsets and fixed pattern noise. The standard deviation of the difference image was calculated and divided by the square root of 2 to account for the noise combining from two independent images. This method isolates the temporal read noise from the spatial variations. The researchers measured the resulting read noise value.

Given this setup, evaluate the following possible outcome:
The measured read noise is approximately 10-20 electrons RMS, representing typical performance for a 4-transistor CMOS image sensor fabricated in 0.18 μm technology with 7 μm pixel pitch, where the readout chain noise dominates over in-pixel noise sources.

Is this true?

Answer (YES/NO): NO